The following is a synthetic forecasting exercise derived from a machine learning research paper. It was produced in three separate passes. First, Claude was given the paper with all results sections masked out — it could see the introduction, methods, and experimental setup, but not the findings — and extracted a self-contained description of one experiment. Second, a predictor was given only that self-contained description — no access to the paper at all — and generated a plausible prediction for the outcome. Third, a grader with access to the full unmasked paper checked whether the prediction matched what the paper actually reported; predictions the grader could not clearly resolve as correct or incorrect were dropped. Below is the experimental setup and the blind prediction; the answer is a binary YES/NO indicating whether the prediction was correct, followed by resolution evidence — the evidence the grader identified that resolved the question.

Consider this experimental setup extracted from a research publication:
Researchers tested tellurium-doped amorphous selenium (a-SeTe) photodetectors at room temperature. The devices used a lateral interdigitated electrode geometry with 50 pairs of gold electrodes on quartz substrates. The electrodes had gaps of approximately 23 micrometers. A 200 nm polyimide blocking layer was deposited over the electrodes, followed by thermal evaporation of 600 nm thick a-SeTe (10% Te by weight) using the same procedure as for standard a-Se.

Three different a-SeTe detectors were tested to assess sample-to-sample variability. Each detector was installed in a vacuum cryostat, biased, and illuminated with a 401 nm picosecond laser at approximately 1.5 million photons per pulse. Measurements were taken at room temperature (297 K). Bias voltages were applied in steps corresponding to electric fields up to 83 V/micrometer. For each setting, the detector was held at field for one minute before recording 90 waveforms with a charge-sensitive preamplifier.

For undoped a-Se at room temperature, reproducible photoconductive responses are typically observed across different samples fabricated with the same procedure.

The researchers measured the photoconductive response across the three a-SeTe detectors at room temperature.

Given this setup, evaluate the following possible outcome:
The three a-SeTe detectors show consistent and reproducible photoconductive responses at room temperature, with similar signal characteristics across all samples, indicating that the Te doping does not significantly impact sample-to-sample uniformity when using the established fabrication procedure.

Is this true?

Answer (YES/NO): NO